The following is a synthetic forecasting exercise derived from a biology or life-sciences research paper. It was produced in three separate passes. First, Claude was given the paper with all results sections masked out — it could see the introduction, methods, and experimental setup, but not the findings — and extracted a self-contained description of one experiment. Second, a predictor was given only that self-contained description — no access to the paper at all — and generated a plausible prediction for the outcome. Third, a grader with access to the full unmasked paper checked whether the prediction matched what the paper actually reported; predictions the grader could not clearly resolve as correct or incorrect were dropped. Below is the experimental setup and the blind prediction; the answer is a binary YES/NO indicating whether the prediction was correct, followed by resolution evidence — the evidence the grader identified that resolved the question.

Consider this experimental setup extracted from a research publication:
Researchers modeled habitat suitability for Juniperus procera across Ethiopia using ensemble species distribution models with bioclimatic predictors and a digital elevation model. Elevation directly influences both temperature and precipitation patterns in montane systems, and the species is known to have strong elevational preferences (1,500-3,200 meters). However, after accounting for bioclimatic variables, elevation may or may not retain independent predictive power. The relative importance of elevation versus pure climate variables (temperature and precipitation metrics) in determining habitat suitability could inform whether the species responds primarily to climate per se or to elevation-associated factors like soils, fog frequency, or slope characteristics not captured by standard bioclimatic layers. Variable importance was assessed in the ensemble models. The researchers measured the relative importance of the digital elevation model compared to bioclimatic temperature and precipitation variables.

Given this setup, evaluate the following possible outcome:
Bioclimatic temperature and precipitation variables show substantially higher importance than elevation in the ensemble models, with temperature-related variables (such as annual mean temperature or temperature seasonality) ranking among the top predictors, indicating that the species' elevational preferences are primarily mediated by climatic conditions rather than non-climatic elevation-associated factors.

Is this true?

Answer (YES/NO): YES